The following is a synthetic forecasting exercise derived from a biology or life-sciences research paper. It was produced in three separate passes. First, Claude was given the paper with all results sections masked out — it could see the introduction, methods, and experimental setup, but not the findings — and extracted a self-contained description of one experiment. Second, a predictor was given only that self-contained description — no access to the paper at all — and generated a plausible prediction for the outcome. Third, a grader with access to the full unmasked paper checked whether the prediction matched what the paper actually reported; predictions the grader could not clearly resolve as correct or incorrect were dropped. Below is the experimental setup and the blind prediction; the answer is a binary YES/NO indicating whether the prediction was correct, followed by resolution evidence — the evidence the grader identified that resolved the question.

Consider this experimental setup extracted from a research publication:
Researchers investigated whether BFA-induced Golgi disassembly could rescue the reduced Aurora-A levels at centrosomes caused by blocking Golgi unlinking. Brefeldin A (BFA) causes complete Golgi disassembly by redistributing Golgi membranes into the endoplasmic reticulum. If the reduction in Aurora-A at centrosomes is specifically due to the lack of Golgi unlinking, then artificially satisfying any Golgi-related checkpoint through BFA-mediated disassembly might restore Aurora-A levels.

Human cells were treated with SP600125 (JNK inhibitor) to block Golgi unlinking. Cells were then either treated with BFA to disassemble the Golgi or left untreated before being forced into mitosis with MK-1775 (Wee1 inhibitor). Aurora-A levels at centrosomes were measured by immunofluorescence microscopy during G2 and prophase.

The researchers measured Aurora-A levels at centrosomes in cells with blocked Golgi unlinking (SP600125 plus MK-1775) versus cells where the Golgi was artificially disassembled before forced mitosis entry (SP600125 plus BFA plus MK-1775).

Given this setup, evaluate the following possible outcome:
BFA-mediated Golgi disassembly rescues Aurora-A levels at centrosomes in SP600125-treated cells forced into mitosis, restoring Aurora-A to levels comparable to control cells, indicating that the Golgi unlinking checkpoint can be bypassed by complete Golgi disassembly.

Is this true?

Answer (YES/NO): YES